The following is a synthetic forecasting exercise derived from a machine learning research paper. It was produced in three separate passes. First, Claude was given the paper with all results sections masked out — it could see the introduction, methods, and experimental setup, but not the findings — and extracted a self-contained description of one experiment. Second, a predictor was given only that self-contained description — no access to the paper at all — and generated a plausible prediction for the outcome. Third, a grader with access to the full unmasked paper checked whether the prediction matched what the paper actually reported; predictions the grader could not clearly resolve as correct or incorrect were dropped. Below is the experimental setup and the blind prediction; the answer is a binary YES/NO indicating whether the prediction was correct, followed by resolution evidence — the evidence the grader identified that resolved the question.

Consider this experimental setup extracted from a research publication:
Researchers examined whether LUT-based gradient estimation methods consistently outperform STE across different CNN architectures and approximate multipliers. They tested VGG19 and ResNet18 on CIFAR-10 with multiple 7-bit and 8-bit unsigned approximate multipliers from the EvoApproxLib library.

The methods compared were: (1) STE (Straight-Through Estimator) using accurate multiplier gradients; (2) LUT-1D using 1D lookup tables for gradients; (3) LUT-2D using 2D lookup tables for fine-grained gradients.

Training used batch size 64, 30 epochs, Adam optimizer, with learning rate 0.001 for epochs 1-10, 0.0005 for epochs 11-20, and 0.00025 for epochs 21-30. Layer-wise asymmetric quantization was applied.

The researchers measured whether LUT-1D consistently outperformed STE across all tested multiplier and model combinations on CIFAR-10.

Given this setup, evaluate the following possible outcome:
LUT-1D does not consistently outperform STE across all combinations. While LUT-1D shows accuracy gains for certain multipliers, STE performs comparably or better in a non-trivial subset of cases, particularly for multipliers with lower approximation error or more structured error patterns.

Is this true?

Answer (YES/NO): NO